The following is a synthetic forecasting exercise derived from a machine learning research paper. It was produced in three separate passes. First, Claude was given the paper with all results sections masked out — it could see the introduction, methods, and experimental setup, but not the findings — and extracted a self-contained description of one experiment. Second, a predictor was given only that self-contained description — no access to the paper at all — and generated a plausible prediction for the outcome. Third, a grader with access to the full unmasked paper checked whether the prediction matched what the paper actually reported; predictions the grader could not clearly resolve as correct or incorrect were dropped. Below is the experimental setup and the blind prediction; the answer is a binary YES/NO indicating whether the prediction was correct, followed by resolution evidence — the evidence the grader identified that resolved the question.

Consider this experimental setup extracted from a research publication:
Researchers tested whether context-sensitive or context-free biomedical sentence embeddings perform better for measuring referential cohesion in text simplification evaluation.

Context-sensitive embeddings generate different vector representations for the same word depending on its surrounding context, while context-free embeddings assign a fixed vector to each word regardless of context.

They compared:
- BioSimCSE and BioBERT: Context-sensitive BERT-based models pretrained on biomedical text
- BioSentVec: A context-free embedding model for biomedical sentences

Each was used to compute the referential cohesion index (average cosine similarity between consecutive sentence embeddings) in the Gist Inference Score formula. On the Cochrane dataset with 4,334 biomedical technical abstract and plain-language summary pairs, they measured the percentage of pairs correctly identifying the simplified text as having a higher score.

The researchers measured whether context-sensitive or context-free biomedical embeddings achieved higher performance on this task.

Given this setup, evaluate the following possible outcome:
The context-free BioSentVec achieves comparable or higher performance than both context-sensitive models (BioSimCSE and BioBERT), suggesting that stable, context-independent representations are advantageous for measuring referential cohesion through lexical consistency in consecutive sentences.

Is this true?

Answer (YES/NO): YES